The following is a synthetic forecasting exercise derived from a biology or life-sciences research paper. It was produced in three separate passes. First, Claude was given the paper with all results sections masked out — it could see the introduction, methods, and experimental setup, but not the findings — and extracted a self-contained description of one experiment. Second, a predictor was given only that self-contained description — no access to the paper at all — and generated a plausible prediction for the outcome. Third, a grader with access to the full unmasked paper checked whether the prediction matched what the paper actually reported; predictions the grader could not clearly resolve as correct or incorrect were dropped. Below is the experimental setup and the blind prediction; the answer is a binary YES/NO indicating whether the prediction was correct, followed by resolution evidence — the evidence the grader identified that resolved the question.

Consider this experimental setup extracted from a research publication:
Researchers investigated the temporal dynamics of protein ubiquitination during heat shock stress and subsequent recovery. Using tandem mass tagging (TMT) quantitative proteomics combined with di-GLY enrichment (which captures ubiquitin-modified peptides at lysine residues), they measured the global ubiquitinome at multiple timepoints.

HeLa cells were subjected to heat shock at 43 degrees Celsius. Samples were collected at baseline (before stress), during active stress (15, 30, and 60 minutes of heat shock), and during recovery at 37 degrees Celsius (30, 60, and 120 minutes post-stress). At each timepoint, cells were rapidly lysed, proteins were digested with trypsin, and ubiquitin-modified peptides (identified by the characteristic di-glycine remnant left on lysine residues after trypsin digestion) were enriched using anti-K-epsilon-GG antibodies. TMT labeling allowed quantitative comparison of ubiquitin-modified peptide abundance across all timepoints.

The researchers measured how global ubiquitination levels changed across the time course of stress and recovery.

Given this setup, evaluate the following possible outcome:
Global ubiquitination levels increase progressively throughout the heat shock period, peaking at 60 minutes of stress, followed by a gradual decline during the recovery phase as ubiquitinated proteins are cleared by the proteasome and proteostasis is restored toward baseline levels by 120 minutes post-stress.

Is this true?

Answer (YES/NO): NO